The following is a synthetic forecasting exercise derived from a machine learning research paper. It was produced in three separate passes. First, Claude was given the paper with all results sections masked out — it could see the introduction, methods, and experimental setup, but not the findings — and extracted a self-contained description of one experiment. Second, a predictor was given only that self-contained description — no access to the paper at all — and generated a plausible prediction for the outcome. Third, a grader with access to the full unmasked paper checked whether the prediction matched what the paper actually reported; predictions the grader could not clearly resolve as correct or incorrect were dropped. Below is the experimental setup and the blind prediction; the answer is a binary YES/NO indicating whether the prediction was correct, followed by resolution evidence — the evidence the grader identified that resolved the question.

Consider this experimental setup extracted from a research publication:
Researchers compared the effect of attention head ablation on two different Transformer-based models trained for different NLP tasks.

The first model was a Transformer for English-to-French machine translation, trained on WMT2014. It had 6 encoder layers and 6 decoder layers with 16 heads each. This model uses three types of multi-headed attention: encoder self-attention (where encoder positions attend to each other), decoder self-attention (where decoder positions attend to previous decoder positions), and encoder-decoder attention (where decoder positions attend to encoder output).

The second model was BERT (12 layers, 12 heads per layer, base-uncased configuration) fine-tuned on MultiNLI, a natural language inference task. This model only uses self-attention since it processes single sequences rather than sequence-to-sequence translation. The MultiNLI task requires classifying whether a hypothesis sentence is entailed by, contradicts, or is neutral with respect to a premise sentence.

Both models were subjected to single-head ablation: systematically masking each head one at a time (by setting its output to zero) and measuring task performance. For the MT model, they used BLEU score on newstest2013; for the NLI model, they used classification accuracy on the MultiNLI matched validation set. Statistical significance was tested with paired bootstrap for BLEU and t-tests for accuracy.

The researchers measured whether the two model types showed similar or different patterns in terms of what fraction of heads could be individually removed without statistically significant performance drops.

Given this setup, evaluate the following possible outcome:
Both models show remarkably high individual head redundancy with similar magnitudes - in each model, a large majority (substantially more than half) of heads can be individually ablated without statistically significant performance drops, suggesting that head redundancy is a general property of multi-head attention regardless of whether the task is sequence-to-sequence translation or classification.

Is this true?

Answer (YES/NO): YES